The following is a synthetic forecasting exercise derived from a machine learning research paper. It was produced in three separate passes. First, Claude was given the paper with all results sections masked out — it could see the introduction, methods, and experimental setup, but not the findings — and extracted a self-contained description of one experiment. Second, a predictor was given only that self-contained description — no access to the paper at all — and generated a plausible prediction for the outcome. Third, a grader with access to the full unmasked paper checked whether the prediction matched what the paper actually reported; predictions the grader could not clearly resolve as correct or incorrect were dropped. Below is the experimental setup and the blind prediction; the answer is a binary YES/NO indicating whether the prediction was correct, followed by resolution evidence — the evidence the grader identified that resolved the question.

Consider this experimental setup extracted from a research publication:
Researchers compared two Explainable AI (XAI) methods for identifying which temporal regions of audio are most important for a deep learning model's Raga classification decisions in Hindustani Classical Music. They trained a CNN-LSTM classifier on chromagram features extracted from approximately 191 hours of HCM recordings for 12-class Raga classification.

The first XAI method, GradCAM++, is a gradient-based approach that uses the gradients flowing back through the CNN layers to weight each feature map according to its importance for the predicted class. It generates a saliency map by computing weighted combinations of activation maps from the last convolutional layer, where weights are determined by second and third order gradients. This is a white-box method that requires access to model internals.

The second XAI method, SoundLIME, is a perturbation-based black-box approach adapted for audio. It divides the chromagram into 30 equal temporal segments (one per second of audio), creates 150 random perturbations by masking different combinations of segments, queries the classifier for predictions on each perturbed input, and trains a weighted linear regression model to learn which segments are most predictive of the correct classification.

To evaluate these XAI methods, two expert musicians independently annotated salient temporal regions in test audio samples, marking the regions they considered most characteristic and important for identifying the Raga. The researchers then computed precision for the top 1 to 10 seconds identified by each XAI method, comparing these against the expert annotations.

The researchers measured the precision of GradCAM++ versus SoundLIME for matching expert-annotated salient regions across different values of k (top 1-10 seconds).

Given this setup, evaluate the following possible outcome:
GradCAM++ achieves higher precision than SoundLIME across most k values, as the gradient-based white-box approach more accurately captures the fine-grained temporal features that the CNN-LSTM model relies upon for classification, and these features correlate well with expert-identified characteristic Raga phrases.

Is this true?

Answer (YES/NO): NO